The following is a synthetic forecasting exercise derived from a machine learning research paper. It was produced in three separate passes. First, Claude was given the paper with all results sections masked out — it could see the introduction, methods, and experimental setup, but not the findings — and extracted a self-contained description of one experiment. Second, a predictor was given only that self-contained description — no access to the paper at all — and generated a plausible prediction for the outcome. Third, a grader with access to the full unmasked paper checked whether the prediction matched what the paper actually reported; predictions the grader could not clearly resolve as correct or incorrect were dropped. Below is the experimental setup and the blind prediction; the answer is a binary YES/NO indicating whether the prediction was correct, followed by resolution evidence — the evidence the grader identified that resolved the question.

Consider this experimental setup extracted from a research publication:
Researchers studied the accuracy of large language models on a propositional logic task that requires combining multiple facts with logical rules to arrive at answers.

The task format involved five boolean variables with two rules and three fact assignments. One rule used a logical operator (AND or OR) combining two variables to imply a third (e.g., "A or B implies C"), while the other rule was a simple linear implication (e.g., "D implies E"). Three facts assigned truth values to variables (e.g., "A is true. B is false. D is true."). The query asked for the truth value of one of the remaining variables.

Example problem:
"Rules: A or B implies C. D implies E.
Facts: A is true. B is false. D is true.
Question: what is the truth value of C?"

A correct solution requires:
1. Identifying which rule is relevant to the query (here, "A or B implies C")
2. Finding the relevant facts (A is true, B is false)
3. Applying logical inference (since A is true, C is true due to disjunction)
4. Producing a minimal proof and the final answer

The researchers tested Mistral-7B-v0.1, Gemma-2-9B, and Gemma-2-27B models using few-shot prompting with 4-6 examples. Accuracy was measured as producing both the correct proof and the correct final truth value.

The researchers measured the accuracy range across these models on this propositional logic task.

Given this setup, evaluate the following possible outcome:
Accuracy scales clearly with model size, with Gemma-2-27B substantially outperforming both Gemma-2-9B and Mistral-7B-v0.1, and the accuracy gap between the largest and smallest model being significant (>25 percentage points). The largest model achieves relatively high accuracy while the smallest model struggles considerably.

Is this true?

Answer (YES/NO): NO